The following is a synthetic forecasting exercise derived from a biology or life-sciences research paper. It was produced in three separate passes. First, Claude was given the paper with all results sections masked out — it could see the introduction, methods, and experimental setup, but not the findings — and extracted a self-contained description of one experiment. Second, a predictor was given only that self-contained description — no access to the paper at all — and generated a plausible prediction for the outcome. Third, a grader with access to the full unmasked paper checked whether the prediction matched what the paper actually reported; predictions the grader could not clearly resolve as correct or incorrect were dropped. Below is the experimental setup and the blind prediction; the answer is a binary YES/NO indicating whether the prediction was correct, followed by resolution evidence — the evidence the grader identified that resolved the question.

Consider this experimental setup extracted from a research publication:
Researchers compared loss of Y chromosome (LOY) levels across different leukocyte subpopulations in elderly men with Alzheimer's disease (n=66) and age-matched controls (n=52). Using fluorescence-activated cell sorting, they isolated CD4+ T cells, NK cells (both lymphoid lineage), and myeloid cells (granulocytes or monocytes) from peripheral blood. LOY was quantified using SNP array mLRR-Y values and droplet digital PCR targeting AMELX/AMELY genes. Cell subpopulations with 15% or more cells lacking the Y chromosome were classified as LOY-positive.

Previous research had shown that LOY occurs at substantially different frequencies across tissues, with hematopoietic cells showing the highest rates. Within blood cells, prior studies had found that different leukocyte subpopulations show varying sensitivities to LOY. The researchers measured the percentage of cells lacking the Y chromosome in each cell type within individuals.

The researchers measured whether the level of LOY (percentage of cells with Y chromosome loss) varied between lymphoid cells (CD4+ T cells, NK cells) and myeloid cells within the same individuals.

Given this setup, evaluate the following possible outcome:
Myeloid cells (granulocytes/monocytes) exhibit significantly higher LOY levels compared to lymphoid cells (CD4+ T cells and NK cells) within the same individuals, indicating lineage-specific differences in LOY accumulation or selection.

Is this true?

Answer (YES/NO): NO